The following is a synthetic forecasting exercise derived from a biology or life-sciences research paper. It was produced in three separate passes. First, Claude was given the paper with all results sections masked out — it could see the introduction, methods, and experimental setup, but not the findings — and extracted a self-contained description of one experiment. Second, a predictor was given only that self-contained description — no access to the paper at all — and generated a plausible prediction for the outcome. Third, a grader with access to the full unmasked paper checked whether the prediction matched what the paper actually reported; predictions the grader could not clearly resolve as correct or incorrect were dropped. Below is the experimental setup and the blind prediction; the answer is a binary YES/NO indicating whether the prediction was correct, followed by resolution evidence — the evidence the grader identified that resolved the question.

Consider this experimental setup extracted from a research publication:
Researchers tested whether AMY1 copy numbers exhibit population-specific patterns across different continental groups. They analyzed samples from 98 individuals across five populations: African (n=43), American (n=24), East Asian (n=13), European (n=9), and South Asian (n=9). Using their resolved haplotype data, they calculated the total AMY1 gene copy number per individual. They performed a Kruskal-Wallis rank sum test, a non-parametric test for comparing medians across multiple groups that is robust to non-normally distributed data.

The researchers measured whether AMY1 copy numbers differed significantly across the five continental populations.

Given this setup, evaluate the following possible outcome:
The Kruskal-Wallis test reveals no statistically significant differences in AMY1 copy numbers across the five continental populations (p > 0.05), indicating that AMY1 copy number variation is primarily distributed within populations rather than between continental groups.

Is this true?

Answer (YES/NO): YES